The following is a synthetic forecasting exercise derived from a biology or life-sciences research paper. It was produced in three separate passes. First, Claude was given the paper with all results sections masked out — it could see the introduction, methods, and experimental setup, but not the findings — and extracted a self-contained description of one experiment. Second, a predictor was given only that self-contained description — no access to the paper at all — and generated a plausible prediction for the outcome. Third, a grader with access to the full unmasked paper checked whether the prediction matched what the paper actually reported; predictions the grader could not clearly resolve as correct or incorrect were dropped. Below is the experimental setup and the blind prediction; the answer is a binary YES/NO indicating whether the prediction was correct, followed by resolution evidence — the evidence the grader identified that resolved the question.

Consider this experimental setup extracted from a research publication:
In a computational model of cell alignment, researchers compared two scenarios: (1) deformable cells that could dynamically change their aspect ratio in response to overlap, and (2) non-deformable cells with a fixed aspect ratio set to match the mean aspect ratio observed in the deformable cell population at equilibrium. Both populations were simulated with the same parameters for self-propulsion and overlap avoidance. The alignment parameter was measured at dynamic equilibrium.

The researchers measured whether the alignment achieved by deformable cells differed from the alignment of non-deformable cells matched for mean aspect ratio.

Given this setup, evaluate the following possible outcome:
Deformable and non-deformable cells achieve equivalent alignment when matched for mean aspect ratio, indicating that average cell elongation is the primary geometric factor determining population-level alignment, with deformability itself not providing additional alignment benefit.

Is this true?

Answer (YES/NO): NO